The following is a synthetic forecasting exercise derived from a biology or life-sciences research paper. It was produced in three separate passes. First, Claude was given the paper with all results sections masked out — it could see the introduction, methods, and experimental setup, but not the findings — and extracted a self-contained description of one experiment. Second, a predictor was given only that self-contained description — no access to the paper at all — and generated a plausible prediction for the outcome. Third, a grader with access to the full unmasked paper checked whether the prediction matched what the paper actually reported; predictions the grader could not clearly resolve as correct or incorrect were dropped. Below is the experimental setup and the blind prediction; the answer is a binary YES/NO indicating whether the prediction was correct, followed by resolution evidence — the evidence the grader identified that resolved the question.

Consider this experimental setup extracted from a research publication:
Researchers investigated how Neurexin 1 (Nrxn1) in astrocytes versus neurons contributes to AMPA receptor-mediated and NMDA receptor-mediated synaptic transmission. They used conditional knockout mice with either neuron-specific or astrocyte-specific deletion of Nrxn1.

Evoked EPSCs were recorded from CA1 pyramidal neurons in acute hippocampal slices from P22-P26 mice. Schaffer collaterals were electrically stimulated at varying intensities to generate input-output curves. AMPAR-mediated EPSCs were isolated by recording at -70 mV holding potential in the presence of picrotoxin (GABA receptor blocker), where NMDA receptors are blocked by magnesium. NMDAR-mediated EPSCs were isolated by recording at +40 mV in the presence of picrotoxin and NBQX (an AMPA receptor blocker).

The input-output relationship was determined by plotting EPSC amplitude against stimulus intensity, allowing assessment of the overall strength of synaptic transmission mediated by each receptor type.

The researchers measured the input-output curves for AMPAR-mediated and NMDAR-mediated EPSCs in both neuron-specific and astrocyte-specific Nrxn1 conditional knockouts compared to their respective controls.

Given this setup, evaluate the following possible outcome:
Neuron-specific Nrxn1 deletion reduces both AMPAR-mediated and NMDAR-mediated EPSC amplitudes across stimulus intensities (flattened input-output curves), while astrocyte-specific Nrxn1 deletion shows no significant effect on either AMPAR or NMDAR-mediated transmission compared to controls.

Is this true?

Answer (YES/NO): NO